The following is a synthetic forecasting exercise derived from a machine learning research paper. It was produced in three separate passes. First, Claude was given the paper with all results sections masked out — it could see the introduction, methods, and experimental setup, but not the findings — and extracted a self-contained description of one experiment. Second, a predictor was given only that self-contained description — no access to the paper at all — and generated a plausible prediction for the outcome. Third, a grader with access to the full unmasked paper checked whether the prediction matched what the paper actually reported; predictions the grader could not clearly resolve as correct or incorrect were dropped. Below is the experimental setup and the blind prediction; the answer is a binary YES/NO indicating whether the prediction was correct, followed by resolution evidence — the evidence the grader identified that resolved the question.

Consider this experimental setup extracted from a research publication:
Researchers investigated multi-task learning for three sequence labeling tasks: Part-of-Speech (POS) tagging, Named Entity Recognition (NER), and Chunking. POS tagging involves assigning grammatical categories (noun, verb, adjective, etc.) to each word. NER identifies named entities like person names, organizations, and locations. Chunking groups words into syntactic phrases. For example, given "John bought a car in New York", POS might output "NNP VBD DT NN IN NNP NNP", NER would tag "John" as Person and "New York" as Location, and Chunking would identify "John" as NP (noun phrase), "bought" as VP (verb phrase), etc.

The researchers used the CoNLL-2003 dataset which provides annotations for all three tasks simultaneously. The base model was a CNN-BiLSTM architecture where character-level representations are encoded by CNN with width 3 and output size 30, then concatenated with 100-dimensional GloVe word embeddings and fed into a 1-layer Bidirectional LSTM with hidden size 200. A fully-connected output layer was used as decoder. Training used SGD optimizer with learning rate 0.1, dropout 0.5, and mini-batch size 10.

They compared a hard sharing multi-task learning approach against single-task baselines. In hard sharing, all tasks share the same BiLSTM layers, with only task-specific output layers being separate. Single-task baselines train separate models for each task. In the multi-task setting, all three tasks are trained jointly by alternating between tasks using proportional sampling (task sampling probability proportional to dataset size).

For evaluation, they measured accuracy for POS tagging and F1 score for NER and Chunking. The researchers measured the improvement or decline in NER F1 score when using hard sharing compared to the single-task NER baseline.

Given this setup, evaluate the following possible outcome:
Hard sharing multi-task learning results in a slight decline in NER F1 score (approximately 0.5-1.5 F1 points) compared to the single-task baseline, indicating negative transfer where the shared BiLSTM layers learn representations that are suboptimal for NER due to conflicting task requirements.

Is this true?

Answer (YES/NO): YES